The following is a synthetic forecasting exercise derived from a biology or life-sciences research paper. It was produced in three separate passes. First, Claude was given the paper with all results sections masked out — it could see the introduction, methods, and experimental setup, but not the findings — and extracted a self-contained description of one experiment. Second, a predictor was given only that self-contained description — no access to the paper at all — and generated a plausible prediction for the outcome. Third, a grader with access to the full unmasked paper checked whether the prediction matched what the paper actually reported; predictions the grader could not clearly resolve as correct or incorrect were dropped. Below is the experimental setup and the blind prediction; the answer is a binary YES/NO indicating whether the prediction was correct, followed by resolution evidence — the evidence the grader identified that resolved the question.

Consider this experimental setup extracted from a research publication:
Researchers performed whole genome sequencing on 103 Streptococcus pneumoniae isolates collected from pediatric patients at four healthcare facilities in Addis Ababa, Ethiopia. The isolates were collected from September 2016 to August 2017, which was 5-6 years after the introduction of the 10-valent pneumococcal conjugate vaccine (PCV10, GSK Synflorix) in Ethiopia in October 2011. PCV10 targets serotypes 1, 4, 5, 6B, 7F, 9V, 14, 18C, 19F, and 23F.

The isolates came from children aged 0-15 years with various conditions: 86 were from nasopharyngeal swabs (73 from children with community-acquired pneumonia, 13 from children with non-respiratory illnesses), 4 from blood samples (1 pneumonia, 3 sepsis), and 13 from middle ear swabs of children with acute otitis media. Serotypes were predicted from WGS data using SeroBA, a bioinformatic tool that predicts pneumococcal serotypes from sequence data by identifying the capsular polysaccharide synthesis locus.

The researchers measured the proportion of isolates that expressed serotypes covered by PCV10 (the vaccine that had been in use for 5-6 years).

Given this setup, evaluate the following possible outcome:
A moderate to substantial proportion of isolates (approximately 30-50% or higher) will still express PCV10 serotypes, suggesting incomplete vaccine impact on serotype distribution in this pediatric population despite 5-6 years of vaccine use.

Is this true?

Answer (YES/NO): NO